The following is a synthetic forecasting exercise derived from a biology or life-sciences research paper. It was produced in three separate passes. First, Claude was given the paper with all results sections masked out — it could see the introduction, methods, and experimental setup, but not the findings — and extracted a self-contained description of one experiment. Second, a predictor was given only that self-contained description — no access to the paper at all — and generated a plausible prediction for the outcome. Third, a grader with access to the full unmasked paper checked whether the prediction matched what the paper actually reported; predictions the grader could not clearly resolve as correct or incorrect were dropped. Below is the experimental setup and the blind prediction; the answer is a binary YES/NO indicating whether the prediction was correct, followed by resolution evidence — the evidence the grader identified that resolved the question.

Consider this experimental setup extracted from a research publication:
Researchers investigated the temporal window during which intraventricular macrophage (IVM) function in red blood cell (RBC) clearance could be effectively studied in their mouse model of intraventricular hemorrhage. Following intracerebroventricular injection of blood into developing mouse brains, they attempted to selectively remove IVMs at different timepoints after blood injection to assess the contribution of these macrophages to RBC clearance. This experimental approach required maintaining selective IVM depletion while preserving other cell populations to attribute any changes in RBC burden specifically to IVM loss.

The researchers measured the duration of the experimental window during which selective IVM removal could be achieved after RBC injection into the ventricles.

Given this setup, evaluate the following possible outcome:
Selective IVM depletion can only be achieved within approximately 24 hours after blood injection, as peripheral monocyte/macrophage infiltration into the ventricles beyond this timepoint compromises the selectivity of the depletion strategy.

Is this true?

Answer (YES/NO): NO